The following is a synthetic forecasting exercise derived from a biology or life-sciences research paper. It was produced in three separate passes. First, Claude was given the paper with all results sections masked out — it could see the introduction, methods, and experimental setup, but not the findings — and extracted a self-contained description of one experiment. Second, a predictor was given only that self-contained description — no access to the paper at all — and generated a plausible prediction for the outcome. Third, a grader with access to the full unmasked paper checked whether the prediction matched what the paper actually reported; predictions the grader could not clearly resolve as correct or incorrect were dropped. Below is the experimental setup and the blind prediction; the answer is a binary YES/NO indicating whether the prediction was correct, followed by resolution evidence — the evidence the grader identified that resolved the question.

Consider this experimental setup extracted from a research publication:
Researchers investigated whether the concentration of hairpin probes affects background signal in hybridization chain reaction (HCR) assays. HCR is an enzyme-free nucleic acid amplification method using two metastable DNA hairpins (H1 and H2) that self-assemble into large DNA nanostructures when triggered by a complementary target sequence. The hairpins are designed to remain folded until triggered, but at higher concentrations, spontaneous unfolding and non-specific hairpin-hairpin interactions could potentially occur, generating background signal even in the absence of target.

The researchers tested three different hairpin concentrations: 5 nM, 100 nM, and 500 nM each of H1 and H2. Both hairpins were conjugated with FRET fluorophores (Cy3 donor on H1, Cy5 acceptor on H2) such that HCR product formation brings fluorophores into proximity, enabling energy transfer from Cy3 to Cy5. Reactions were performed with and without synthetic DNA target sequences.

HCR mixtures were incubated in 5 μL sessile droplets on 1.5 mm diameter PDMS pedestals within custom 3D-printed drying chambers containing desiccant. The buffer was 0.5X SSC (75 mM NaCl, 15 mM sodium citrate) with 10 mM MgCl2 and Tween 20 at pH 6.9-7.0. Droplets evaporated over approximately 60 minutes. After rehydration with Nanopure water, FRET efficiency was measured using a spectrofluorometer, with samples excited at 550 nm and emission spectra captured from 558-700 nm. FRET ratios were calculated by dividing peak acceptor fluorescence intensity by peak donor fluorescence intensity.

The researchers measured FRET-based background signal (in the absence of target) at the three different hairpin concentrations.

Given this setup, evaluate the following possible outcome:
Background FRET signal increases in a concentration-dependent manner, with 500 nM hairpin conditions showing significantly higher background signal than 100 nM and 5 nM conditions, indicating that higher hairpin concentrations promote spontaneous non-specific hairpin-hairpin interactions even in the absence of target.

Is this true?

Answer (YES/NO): NO